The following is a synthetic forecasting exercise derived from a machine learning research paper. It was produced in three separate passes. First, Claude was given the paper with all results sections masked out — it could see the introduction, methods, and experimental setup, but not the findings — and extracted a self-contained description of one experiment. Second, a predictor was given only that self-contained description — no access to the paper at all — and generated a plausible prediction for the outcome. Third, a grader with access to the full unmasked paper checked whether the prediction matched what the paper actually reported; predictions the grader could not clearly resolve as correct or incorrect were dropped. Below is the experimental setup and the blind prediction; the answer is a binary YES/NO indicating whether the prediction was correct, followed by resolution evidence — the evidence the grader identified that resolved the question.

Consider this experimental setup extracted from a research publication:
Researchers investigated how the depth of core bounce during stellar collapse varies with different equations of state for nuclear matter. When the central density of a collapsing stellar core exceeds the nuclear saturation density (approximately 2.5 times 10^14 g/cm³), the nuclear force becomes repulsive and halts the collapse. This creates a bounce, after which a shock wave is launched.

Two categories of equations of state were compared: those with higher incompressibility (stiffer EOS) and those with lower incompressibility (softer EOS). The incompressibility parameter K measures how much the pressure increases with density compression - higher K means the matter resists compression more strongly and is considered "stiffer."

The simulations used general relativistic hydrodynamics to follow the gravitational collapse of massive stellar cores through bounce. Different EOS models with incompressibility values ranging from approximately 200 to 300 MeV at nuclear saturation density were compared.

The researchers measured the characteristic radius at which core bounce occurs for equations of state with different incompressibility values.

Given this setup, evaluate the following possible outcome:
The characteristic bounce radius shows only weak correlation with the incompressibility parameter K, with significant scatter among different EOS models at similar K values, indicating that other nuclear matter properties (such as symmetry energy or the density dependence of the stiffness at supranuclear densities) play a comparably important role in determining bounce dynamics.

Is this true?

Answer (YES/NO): NO